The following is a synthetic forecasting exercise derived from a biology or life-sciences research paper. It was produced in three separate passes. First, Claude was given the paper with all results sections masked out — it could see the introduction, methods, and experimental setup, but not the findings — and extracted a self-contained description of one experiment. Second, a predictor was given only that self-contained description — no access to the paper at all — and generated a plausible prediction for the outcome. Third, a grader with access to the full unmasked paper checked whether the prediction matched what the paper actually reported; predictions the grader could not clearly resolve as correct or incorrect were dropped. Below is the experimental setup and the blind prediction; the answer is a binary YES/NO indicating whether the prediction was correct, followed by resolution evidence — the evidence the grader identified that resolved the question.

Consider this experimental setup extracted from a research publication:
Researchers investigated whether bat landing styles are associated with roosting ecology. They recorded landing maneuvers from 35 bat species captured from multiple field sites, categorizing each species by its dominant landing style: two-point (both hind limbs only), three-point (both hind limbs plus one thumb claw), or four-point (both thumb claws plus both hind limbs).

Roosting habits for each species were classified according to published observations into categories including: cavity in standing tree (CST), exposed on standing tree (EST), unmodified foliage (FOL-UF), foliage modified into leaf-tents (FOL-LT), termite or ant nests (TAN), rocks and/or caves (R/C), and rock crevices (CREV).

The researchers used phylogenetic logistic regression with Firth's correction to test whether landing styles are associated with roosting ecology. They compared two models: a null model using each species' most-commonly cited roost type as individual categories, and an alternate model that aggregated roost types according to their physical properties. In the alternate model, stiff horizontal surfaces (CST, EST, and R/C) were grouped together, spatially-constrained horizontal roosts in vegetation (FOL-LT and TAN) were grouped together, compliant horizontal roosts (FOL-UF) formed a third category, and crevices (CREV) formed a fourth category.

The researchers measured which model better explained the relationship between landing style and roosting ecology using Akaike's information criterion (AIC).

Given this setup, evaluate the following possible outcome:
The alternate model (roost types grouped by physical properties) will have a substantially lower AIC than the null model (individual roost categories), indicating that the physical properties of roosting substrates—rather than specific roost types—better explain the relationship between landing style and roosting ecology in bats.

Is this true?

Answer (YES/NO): YES